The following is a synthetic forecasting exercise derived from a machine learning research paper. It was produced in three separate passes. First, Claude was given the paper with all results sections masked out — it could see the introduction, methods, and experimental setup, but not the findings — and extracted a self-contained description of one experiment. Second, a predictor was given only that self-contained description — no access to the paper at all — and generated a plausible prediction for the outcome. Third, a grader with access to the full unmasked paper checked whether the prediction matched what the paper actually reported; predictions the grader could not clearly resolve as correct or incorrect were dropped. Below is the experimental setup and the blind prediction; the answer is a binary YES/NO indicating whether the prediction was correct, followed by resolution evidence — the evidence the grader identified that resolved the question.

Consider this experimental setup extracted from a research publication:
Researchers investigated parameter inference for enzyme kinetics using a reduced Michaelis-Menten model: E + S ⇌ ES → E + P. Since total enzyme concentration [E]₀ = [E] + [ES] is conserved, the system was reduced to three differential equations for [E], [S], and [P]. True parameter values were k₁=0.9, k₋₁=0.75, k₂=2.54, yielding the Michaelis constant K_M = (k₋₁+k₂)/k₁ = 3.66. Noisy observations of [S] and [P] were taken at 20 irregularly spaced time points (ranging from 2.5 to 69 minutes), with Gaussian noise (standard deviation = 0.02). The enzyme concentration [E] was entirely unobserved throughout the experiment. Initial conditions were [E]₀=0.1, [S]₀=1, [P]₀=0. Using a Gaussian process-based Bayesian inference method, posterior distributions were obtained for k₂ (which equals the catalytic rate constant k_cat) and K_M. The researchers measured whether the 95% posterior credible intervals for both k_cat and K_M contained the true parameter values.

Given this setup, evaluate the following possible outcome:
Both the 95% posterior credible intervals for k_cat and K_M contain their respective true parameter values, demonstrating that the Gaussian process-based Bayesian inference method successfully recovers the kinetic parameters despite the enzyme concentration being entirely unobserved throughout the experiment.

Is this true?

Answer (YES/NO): YES